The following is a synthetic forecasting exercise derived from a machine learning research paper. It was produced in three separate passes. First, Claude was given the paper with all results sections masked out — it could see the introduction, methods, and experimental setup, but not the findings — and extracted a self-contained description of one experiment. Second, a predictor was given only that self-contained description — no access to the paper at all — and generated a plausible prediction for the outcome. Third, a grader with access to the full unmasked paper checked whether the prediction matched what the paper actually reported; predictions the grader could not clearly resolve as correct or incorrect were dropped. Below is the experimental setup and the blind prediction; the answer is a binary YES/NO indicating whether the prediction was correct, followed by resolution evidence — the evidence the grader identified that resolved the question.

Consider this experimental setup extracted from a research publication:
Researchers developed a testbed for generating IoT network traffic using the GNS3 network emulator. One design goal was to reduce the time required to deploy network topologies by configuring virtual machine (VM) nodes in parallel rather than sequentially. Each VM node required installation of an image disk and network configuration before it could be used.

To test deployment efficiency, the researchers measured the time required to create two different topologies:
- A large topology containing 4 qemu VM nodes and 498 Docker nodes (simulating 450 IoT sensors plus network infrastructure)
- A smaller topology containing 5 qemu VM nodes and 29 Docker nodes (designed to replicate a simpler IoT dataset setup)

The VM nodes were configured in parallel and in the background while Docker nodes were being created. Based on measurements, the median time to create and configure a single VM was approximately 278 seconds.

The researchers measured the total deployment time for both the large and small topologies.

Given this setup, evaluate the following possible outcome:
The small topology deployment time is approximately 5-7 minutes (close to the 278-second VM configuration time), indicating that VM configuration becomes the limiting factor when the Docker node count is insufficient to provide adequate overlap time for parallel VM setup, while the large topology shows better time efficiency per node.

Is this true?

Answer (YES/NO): NO